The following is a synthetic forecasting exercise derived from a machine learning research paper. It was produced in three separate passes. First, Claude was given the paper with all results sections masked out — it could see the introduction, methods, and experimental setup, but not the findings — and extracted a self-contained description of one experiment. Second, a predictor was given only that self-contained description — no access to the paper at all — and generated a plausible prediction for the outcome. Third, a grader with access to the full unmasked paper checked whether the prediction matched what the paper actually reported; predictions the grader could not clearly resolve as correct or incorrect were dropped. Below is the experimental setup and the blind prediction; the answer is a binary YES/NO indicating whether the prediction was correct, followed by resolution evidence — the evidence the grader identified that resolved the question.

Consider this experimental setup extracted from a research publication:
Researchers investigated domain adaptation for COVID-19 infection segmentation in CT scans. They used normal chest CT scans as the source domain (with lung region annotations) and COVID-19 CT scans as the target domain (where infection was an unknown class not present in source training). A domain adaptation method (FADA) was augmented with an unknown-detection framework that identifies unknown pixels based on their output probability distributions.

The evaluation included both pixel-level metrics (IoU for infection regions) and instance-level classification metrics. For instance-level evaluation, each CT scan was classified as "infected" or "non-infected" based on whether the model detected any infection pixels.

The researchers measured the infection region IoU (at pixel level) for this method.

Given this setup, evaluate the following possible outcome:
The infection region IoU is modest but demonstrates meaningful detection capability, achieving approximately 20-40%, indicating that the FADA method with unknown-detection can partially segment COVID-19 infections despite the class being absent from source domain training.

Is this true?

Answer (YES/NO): NO